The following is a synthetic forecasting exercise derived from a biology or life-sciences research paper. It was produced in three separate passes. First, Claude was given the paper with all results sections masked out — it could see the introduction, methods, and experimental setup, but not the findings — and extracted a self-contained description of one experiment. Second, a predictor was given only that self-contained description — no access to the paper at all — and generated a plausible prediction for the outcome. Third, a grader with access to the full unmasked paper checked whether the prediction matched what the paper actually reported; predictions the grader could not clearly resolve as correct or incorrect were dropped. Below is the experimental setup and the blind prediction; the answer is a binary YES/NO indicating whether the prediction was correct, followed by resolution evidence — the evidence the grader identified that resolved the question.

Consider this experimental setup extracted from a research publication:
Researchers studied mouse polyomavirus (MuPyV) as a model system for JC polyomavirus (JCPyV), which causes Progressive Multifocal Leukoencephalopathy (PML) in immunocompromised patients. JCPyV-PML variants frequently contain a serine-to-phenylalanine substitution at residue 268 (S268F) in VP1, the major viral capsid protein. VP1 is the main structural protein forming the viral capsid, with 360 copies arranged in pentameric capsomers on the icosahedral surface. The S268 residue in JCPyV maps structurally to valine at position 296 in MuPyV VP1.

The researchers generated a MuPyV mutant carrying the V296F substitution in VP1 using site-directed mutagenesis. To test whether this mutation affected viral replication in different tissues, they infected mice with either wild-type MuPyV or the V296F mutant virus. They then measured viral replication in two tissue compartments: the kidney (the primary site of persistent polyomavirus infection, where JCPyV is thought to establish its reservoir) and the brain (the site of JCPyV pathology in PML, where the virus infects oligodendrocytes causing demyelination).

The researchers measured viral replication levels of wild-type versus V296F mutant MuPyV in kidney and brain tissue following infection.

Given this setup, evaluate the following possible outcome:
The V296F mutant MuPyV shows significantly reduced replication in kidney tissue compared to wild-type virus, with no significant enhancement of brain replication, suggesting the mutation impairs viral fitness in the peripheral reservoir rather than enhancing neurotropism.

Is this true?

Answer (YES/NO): YES